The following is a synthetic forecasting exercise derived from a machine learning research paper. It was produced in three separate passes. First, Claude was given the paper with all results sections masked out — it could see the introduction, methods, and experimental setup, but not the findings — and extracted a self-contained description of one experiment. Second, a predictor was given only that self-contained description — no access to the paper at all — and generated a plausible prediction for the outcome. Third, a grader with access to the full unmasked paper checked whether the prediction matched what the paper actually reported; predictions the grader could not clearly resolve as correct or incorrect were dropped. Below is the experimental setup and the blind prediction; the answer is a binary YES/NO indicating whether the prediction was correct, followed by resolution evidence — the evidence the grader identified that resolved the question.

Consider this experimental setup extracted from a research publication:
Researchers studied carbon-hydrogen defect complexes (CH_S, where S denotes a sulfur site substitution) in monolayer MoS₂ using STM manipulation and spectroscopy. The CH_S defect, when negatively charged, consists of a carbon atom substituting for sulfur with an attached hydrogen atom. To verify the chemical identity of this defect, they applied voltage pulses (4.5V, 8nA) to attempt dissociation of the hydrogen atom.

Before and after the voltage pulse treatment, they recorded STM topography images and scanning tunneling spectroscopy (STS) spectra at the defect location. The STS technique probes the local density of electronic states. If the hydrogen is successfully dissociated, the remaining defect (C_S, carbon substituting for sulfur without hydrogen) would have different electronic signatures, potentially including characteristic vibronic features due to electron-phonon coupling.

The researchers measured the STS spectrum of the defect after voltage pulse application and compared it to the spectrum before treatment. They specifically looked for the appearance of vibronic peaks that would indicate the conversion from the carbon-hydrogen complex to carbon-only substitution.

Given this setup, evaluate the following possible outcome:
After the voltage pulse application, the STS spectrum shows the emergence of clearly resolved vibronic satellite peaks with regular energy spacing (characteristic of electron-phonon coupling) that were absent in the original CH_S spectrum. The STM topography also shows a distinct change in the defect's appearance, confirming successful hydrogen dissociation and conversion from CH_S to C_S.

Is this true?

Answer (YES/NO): YES